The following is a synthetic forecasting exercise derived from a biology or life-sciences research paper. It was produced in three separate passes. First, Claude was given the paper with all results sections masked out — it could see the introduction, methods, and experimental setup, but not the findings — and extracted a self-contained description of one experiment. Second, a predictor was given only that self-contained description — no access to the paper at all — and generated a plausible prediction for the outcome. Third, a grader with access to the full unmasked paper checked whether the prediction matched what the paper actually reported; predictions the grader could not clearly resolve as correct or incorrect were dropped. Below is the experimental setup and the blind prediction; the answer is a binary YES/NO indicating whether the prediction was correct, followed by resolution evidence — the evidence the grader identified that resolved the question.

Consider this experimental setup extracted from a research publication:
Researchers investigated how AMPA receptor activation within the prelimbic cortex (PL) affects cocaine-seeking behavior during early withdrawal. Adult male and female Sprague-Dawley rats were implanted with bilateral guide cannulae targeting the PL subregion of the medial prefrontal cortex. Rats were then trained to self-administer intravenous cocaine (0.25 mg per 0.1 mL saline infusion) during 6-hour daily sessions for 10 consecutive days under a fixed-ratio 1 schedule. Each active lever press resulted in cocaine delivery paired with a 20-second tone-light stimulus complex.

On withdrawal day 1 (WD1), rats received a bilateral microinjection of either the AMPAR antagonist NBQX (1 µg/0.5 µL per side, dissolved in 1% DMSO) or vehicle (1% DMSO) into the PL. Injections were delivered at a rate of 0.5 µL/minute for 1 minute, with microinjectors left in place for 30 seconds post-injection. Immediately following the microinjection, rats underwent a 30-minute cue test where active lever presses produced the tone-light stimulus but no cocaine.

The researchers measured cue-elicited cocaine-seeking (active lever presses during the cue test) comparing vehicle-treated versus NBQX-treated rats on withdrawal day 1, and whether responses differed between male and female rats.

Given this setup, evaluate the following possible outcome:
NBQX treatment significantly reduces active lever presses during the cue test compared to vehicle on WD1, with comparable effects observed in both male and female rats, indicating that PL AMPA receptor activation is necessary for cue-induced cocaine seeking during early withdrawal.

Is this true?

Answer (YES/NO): NO